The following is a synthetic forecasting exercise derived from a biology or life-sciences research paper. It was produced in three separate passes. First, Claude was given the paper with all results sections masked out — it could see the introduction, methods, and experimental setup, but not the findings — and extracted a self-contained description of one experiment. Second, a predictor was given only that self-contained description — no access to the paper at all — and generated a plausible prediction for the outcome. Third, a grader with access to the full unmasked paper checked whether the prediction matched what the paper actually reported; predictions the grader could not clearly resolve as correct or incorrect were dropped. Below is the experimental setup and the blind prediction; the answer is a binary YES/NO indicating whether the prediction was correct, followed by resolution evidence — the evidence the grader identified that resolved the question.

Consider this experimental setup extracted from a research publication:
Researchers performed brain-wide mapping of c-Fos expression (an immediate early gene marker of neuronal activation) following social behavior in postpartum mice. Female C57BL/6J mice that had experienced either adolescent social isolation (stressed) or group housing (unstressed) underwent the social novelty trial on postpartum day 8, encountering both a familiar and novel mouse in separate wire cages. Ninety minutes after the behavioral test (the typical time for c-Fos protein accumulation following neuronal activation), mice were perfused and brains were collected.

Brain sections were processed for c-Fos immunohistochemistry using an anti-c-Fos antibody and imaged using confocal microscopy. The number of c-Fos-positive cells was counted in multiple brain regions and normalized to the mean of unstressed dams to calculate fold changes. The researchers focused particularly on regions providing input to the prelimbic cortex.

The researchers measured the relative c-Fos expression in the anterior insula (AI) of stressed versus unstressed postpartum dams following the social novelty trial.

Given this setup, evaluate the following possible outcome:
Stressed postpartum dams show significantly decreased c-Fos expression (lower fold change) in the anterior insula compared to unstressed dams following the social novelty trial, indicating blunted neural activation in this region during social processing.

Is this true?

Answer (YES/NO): YES